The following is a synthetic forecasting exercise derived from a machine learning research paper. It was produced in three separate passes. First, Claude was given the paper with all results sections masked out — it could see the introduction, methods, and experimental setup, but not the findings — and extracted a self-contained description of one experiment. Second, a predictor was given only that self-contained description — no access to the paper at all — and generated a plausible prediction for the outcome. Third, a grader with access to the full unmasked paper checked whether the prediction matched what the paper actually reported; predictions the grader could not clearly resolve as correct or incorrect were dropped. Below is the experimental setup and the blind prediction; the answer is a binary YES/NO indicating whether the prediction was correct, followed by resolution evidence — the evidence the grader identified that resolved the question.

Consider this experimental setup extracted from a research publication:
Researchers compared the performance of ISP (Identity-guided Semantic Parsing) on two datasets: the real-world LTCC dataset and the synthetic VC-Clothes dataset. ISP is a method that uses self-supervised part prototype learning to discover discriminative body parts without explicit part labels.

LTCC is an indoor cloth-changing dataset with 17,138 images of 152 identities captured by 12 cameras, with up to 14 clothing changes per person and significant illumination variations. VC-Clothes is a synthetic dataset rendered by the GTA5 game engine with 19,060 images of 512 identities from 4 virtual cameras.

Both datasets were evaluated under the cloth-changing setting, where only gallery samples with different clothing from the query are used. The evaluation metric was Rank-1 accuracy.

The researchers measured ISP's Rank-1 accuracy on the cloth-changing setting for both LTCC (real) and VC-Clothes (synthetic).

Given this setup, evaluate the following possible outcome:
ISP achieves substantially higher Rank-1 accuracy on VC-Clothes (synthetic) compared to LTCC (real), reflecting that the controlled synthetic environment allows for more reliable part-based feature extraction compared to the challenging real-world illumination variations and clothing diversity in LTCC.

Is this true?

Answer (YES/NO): YES